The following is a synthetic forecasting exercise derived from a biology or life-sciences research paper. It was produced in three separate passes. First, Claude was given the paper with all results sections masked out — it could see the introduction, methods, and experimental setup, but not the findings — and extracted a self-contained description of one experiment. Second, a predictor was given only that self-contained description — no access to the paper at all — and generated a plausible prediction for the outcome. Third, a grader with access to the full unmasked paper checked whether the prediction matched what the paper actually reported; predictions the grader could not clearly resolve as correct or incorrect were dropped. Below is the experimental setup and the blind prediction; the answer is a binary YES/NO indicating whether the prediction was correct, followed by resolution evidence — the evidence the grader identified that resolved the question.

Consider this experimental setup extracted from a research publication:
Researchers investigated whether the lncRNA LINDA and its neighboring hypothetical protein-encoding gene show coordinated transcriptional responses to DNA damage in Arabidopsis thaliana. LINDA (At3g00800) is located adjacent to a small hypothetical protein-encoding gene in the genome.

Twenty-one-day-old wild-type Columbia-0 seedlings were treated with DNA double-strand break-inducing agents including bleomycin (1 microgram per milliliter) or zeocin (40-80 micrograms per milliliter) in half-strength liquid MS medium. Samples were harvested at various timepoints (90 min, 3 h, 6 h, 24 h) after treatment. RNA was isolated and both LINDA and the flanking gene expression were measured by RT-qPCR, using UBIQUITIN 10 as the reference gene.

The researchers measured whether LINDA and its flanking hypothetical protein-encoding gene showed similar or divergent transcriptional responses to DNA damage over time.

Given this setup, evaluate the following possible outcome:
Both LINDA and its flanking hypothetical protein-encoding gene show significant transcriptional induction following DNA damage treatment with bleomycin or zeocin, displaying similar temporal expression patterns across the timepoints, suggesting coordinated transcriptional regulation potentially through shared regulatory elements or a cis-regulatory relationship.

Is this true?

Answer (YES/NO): YES